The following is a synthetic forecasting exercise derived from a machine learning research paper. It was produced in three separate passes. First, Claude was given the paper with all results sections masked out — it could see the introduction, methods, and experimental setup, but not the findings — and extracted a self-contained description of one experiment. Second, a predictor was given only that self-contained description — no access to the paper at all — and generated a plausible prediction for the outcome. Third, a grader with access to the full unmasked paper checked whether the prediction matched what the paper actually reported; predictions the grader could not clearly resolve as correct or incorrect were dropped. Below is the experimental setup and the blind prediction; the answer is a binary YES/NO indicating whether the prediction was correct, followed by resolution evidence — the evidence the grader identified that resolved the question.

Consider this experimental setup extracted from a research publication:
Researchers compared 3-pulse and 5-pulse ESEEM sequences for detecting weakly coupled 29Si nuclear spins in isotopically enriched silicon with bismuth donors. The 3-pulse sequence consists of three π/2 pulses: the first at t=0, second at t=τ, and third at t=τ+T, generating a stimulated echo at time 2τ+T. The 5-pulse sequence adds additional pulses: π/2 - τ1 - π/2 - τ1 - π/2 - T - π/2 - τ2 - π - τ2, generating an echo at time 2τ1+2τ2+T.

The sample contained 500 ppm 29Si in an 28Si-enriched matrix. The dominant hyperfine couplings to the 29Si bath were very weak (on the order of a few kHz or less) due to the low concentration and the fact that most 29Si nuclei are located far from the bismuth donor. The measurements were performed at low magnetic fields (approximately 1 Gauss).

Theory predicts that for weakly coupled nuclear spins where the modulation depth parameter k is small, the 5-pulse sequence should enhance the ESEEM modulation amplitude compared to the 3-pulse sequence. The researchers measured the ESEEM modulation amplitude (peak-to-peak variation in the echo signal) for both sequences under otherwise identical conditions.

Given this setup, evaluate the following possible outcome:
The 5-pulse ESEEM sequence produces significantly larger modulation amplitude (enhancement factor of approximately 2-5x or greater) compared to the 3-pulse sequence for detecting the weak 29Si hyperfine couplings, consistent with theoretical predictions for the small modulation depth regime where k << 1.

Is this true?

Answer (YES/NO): YES